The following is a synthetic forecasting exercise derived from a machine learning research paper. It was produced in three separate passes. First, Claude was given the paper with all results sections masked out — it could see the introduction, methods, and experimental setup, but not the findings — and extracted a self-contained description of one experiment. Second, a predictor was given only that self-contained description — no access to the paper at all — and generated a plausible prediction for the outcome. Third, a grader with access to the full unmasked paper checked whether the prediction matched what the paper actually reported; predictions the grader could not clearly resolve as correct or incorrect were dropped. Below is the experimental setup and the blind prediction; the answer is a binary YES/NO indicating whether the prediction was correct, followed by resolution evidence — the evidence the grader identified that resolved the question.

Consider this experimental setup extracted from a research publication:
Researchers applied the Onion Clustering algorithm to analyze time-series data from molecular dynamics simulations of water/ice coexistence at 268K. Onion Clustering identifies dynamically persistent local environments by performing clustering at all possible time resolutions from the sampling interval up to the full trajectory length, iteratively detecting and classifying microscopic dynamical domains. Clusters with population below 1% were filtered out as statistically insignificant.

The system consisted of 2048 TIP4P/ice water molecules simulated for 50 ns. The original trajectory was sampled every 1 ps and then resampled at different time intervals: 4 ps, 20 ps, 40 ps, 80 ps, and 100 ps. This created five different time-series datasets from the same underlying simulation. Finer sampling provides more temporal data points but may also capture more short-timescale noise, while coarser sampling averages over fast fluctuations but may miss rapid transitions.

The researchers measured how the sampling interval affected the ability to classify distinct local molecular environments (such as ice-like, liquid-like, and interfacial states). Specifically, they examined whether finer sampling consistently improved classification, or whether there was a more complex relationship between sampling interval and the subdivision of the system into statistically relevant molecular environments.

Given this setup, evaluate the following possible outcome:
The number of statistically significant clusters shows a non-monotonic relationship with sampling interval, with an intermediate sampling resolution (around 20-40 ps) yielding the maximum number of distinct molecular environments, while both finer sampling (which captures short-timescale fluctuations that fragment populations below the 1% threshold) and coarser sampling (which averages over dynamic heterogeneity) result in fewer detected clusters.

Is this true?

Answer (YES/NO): NO